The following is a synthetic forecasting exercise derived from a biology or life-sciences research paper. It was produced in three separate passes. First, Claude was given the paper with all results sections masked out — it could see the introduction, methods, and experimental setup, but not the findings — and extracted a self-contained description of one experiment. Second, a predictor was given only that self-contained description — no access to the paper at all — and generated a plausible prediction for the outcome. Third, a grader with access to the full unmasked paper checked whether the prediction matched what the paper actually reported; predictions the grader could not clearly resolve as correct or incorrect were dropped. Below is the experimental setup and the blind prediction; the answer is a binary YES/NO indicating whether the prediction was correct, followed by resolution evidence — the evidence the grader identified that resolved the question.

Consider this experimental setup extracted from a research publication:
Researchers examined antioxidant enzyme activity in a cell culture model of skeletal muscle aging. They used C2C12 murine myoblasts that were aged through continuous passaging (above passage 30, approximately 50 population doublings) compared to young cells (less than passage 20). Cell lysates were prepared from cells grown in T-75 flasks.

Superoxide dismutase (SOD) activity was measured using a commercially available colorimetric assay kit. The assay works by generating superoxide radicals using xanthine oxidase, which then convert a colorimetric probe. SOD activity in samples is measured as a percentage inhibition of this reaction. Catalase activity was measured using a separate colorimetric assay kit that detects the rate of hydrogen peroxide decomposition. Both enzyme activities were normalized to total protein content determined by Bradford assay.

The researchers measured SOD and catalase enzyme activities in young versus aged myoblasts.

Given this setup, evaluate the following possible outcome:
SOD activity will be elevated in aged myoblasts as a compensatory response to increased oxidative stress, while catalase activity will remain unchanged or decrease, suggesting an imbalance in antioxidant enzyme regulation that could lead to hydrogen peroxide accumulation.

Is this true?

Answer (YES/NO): NO